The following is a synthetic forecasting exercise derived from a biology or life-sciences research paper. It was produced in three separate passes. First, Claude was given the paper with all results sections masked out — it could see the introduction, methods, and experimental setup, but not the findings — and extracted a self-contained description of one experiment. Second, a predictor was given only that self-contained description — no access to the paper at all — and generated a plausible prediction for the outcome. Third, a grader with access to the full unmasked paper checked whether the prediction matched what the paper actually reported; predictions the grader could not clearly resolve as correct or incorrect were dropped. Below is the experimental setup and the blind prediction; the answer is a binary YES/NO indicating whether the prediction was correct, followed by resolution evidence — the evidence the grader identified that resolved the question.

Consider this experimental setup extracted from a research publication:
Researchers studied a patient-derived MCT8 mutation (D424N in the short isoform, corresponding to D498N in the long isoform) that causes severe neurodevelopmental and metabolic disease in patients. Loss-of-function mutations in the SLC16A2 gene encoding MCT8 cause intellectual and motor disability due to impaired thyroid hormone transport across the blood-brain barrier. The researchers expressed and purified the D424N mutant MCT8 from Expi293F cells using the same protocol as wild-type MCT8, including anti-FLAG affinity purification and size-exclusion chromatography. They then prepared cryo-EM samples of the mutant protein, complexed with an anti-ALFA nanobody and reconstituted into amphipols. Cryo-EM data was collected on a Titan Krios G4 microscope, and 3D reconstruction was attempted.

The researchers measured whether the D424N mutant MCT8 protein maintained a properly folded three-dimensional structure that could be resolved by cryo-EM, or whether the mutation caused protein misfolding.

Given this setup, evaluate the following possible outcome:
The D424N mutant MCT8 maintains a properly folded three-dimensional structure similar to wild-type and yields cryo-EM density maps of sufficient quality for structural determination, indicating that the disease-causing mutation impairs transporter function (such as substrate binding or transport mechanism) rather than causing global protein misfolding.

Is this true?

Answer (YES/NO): YES